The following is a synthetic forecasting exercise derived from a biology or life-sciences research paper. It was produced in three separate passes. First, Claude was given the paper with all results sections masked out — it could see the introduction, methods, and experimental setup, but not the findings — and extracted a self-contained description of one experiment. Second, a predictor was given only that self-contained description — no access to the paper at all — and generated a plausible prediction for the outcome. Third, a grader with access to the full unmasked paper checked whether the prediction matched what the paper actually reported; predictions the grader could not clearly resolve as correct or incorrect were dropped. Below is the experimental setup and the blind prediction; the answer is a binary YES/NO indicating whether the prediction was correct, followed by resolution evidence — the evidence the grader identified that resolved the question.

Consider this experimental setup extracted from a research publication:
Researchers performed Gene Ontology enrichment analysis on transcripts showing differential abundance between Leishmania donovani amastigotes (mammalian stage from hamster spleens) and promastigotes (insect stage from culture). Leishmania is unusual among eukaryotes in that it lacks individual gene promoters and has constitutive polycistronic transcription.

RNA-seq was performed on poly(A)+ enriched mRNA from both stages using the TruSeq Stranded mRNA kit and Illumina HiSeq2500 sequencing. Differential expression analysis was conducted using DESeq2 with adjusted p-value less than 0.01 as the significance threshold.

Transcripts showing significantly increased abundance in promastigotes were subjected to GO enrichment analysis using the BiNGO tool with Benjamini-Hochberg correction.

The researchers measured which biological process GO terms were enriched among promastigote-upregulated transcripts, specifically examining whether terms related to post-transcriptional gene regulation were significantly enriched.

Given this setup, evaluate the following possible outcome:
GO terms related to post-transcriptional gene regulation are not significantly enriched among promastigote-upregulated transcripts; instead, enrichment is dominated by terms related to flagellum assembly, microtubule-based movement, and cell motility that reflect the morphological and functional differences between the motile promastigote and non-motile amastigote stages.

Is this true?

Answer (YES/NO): NO